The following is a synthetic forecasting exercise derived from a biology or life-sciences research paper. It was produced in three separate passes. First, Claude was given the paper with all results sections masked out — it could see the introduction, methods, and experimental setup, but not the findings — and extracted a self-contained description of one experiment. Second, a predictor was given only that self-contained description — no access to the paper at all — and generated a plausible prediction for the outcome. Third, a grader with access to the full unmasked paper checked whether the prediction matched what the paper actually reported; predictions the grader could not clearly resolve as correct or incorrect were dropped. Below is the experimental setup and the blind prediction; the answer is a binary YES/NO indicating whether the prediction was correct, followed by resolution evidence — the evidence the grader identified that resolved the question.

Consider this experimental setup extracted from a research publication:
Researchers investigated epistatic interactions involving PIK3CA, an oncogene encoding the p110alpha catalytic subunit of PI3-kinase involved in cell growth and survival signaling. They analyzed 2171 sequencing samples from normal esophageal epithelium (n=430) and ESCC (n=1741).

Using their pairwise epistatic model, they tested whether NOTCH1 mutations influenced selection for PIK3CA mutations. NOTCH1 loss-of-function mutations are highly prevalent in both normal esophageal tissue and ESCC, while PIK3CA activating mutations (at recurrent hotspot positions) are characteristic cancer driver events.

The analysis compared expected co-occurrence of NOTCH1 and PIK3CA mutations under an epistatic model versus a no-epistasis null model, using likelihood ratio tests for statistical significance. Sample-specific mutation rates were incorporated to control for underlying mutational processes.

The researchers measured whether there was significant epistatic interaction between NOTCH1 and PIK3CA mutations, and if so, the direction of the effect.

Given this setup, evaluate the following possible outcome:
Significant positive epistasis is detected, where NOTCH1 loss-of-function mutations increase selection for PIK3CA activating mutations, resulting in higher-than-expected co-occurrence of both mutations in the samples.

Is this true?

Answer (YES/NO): NO